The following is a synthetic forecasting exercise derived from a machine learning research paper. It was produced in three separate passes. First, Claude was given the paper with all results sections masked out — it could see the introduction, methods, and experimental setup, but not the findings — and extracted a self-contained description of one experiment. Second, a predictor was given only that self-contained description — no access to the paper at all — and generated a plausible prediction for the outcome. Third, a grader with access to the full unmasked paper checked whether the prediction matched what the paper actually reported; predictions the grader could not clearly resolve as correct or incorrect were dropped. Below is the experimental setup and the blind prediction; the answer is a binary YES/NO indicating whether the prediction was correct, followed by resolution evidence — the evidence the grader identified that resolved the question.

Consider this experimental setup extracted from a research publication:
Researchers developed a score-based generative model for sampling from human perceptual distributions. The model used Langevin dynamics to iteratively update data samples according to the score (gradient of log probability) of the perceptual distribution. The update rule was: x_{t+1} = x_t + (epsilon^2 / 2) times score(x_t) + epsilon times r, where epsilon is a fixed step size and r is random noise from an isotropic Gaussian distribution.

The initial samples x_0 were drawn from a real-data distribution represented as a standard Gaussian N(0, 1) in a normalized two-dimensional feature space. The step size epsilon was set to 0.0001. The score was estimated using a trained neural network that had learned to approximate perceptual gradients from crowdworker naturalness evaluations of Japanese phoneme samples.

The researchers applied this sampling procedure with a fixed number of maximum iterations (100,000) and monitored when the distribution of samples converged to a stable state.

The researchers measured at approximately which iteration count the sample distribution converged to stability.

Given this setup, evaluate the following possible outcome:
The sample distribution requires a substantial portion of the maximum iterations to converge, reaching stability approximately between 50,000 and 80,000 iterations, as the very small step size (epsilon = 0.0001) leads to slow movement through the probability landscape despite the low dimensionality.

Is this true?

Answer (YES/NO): NO